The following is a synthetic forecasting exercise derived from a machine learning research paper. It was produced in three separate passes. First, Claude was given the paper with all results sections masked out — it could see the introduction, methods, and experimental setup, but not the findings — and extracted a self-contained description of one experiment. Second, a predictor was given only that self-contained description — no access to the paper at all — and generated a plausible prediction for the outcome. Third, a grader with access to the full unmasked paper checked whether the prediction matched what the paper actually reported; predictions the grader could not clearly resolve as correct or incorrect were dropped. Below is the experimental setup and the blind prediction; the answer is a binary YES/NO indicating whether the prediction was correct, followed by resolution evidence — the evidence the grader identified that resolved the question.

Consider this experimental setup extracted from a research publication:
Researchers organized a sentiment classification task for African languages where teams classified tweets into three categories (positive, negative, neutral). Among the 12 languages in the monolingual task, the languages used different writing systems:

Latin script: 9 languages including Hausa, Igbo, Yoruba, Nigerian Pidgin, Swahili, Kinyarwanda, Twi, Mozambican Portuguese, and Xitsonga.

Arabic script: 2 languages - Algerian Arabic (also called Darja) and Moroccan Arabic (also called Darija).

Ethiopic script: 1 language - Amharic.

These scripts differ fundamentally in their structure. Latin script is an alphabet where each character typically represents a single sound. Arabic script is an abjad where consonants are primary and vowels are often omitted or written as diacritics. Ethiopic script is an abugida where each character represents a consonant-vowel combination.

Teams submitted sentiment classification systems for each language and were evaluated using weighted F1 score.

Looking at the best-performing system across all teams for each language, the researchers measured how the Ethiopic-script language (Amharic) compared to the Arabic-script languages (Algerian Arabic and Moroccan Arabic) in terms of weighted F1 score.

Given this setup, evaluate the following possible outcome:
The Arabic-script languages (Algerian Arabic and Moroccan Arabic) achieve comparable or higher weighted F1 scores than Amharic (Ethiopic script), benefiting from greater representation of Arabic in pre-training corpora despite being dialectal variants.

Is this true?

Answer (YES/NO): NO